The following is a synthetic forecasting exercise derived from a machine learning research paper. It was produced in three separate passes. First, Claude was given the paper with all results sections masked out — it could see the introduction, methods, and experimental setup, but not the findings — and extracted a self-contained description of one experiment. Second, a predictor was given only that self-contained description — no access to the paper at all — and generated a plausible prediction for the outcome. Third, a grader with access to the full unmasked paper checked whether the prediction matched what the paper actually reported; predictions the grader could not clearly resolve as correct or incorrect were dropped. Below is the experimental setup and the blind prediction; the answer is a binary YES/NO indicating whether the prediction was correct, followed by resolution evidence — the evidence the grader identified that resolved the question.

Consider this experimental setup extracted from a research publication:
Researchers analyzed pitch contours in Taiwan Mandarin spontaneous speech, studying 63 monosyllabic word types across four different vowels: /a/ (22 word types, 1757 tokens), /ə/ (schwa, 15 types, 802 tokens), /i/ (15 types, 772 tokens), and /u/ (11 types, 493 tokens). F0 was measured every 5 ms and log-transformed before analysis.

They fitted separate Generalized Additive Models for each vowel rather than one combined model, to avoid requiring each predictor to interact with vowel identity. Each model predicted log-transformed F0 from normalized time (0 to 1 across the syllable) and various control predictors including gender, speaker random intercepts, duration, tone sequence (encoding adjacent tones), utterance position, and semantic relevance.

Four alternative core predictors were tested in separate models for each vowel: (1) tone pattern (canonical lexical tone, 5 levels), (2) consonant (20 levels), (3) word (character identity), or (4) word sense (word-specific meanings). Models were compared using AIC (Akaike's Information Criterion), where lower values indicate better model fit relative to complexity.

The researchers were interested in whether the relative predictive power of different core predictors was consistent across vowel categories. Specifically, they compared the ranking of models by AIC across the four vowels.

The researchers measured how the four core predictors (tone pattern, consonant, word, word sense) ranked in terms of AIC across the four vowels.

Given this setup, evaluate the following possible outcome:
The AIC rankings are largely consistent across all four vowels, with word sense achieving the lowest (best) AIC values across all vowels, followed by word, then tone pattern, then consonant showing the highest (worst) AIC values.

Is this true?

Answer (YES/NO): NO